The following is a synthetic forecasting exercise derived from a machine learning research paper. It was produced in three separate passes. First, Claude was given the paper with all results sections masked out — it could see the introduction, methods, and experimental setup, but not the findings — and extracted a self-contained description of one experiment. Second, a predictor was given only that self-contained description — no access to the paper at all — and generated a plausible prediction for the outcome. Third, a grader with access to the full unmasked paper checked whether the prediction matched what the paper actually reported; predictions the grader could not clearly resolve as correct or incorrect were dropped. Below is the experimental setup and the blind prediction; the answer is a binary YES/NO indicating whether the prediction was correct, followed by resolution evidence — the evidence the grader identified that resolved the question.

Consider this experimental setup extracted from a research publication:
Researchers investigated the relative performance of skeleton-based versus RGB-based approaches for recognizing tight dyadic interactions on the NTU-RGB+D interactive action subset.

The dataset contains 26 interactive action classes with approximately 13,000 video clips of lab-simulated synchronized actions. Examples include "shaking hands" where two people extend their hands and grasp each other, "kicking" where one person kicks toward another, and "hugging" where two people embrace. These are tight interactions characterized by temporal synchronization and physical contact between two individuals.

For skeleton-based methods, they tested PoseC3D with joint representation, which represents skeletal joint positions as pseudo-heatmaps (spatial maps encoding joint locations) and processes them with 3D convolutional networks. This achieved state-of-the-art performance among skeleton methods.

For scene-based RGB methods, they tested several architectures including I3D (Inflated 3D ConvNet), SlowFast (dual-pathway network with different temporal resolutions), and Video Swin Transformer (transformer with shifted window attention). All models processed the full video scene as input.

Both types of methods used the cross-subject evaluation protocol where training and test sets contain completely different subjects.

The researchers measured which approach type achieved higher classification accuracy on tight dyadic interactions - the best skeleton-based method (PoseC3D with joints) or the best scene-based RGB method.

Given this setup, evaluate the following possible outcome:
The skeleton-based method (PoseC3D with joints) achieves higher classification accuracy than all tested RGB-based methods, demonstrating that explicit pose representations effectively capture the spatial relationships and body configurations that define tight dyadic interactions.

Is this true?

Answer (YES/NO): NO